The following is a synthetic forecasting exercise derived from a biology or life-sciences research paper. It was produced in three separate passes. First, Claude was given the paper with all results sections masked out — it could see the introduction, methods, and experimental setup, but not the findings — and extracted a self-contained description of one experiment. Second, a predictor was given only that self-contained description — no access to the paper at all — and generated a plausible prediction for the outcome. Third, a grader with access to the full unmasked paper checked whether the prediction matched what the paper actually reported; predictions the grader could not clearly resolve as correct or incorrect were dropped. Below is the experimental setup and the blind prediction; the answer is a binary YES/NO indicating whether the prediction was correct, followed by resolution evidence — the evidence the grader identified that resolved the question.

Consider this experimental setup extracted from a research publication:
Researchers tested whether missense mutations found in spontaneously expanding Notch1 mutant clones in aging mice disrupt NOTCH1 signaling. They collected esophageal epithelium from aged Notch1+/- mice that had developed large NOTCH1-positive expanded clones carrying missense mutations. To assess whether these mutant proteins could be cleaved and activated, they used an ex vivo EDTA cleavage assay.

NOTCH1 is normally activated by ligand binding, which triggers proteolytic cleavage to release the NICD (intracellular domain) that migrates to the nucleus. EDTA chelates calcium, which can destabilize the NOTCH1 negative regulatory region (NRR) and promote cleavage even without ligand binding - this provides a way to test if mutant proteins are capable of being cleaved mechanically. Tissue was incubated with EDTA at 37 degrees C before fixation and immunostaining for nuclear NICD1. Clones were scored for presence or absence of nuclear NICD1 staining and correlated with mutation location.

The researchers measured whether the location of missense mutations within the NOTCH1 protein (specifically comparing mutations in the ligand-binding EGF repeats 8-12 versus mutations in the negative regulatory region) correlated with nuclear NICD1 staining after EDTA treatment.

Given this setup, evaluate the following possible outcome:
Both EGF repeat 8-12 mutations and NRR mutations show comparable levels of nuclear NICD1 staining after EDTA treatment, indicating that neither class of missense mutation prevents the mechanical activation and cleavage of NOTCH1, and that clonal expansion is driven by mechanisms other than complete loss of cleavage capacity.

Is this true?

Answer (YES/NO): NO